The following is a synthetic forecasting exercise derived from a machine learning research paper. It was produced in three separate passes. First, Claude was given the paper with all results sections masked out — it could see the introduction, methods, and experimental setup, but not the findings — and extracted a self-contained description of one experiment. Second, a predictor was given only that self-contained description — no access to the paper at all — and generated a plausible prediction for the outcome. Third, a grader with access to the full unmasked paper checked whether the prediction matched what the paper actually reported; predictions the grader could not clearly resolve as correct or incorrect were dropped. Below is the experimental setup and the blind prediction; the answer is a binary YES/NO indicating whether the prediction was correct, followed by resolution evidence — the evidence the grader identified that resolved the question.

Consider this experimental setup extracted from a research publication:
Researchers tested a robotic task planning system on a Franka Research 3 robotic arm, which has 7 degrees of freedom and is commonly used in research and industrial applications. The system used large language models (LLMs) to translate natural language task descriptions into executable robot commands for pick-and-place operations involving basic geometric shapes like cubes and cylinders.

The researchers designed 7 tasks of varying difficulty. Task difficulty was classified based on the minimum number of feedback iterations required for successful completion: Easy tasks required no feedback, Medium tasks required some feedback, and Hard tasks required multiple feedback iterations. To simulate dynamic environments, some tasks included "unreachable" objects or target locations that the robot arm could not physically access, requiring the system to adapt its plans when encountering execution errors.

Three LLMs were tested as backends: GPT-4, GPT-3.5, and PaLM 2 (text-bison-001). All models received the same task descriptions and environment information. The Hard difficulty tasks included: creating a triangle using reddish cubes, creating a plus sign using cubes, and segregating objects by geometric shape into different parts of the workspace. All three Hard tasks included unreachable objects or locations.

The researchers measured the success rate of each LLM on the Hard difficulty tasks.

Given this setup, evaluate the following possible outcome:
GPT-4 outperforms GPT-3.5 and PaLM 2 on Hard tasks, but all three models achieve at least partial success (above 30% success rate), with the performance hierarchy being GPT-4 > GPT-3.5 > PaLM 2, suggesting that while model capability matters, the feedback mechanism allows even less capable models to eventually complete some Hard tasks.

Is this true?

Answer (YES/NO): NO